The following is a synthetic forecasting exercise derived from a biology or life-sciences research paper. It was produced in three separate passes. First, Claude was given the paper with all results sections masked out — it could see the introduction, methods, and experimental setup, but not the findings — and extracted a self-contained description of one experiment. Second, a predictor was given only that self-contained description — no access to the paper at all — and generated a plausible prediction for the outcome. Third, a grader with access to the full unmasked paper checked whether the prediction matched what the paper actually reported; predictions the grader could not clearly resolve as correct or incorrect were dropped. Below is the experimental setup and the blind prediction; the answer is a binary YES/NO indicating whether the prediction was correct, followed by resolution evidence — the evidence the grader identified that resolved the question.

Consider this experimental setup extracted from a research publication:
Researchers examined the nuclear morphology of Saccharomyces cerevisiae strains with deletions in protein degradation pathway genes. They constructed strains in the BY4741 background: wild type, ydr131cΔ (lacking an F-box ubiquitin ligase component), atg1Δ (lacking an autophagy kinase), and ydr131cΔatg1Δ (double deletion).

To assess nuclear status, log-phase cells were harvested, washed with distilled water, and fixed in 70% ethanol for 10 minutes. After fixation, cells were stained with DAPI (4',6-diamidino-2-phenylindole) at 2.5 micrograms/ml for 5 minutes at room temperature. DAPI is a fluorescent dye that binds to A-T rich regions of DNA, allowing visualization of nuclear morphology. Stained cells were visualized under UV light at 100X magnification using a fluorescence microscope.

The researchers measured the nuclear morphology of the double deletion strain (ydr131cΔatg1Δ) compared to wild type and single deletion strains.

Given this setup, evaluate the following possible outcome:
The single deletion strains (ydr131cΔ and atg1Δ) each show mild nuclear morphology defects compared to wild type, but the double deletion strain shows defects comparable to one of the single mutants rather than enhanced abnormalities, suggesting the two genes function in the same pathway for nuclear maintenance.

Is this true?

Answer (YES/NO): NO